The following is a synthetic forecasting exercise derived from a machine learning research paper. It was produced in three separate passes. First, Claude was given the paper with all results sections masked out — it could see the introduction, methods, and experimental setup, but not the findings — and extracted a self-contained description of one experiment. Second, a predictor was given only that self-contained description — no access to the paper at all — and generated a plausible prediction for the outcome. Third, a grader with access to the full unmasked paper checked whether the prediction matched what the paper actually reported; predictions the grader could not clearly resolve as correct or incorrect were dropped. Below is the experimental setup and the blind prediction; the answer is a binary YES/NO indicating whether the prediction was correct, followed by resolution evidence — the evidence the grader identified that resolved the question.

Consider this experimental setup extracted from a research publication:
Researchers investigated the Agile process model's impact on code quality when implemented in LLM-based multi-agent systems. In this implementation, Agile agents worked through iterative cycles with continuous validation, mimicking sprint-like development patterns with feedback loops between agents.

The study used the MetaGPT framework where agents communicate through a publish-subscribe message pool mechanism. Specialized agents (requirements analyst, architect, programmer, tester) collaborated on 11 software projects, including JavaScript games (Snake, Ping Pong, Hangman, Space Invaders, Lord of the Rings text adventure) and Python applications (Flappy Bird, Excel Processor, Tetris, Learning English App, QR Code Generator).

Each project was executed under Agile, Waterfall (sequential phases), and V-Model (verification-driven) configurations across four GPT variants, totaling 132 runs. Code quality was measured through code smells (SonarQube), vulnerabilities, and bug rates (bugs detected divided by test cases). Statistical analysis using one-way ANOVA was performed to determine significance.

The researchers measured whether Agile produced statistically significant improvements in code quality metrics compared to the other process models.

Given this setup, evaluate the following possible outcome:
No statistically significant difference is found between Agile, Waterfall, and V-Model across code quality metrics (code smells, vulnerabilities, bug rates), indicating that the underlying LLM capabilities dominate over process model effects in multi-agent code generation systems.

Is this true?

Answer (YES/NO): NO